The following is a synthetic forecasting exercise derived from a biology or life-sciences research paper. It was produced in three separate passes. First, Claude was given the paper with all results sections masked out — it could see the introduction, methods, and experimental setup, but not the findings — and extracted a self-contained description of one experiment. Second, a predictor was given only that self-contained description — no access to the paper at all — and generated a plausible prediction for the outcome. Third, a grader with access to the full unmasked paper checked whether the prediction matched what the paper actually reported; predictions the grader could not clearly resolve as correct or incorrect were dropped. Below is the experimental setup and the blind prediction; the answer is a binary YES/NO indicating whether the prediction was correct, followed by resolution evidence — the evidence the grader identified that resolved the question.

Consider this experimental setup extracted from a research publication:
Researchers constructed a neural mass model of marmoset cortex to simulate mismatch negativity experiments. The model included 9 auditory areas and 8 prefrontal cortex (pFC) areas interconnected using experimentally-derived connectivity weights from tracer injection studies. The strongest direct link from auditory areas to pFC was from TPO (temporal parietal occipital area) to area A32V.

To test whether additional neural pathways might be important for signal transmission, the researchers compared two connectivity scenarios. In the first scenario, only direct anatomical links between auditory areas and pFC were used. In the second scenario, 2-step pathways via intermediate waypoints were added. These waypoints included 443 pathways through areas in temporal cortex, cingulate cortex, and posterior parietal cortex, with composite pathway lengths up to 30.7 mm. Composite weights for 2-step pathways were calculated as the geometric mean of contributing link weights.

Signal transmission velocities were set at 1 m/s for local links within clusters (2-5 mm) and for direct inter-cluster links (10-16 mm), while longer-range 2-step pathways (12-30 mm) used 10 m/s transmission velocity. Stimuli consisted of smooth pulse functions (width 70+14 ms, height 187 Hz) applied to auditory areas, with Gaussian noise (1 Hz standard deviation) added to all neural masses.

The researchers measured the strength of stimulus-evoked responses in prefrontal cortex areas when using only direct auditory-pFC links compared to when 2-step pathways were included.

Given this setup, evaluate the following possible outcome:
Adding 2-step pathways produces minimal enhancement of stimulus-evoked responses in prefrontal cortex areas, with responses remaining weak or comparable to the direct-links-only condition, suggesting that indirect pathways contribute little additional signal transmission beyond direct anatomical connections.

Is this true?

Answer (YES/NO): NO